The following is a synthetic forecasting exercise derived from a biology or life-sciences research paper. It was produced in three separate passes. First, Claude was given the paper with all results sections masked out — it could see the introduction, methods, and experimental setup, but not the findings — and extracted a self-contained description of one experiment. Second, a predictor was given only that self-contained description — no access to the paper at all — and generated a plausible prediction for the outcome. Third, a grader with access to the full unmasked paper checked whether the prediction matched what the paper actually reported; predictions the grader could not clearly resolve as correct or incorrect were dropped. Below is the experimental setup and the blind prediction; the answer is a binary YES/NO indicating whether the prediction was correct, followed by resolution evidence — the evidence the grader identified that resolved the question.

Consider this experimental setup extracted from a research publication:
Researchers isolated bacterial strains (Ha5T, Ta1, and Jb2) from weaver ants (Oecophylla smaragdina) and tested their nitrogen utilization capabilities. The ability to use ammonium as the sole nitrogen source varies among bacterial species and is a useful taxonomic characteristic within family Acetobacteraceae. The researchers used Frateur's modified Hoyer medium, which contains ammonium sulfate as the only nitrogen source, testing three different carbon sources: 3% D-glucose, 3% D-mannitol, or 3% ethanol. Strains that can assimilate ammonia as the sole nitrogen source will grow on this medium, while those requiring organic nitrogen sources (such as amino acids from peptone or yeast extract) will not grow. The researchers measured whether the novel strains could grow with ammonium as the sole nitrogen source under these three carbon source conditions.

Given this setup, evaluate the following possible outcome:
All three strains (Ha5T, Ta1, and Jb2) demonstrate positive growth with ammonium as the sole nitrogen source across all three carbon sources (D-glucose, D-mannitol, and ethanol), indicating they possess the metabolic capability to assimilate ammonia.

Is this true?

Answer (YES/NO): NO